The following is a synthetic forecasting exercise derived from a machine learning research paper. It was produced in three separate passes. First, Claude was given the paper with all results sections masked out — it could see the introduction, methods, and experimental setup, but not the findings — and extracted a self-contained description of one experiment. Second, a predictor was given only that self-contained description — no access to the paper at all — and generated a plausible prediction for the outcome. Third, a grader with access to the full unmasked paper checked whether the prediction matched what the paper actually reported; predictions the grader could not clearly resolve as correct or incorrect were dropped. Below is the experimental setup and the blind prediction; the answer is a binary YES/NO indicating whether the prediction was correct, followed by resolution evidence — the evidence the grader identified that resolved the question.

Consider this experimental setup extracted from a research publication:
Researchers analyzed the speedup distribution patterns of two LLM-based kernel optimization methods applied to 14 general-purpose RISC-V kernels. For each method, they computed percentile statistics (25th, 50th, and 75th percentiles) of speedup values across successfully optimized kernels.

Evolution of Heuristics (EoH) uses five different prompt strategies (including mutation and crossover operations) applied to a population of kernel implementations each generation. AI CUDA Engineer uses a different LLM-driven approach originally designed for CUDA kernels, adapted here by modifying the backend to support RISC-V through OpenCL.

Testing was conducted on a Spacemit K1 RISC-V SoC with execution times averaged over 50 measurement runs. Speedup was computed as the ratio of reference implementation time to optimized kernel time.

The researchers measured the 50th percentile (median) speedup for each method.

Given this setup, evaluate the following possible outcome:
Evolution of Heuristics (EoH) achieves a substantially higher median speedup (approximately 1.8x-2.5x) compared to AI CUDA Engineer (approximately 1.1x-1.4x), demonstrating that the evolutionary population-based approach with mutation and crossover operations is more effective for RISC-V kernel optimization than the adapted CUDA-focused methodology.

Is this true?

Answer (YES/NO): NO